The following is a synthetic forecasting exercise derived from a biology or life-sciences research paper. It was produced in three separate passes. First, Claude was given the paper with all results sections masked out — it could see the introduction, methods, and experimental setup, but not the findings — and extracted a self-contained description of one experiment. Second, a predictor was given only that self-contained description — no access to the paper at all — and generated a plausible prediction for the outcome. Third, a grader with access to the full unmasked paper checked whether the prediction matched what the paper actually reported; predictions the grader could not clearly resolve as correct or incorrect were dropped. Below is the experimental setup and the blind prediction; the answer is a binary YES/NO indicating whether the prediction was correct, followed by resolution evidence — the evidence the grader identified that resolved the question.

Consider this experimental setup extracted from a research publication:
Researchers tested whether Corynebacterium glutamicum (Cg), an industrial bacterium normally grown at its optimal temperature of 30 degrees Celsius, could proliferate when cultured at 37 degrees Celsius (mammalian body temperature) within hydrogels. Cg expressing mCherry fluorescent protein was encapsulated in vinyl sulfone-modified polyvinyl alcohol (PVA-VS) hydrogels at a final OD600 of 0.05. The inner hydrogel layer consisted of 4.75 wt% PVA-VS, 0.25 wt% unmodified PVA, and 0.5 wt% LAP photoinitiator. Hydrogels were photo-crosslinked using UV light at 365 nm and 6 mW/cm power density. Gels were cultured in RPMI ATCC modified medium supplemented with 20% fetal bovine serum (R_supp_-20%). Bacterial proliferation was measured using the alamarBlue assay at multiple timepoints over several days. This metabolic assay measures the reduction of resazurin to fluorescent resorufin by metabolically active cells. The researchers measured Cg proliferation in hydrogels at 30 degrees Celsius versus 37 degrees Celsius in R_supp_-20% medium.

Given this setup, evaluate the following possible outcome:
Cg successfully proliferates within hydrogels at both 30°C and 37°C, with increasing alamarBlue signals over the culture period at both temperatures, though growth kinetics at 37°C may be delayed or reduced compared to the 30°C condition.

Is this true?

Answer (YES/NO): NO